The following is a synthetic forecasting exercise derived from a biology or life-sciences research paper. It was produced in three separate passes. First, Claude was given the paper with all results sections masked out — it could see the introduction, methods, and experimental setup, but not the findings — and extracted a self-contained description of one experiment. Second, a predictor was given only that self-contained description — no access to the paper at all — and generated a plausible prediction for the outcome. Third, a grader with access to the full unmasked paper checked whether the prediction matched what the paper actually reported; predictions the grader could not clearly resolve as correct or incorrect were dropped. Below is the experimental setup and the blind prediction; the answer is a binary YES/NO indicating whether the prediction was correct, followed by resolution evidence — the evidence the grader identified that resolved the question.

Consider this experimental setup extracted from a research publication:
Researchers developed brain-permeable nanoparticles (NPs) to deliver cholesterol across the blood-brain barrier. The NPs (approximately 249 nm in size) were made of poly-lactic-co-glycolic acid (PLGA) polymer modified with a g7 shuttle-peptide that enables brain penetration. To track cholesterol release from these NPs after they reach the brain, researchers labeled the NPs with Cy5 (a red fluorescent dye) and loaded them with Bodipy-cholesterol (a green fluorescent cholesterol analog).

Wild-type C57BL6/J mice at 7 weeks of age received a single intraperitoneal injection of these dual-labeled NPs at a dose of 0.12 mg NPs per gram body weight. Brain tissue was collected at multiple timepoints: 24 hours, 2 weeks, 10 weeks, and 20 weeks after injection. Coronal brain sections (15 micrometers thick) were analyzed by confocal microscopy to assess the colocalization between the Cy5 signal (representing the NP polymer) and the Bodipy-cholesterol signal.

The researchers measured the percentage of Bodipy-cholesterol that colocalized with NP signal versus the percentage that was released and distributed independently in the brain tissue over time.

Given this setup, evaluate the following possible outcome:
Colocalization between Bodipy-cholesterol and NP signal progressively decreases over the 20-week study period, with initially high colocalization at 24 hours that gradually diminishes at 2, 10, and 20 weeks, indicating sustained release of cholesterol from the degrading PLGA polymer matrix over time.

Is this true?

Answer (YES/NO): YES